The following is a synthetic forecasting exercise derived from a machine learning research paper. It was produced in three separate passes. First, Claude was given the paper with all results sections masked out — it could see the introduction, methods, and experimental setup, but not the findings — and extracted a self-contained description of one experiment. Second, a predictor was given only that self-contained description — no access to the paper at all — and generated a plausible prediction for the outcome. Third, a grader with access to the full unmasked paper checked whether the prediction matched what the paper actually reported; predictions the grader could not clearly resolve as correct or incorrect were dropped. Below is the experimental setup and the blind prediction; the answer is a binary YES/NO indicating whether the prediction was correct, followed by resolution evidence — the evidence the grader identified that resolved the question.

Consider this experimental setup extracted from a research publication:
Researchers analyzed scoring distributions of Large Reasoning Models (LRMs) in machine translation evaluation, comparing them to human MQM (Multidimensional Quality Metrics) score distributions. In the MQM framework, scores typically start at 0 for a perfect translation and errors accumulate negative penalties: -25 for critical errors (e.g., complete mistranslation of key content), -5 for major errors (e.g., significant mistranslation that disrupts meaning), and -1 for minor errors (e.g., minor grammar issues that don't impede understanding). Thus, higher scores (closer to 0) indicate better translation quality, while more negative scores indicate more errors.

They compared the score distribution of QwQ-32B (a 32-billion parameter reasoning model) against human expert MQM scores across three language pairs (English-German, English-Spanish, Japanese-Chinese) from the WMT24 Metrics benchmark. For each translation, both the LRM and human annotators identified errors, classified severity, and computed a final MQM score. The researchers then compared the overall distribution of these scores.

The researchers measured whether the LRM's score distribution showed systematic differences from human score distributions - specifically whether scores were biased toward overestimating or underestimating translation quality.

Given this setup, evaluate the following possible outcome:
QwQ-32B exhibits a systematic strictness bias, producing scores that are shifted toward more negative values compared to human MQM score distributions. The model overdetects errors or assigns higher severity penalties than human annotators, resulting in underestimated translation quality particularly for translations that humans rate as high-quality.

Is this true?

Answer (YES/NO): YES